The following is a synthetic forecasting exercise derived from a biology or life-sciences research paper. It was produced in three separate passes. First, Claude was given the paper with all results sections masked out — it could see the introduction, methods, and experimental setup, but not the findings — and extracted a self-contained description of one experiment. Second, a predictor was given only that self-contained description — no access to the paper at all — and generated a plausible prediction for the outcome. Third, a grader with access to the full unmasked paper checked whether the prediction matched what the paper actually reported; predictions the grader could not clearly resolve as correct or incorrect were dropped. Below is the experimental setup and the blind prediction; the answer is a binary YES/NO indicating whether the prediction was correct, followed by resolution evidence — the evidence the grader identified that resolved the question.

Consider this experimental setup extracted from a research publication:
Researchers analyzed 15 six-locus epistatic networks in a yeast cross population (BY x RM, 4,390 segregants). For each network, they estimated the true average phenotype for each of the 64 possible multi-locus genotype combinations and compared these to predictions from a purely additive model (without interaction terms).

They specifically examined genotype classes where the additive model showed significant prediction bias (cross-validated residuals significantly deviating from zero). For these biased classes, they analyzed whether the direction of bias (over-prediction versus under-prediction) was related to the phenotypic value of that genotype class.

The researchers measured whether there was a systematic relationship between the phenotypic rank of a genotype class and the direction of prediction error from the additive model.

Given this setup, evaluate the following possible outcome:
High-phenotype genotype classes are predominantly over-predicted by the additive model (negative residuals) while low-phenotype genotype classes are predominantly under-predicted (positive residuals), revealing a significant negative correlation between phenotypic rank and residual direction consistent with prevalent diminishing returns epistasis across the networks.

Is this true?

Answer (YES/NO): NO